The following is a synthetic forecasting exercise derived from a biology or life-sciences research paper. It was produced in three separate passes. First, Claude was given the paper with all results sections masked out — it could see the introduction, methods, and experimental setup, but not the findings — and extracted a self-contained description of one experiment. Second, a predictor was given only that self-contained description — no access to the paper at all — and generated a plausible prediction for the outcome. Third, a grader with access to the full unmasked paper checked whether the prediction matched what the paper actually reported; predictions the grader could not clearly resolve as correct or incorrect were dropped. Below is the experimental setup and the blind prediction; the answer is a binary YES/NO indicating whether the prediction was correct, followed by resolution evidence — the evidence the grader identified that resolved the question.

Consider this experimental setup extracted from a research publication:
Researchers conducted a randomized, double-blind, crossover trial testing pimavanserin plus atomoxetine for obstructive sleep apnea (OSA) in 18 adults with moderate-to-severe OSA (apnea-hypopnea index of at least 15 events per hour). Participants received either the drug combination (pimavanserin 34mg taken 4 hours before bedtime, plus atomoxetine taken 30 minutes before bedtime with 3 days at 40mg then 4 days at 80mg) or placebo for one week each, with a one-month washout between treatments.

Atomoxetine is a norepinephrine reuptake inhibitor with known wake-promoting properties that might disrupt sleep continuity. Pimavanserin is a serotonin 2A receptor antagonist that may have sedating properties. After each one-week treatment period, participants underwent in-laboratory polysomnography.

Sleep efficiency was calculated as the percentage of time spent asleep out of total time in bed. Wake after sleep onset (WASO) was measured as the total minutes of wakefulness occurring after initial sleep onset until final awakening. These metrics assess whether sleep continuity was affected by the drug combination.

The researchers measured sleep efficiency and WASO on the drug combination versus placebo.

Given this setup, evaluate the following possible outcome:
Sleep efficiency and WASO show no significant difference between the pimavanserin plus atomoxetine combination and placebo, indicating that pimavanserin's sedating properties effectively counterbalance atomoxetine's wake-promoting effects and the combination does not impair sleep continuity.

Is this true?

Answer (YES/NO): NO